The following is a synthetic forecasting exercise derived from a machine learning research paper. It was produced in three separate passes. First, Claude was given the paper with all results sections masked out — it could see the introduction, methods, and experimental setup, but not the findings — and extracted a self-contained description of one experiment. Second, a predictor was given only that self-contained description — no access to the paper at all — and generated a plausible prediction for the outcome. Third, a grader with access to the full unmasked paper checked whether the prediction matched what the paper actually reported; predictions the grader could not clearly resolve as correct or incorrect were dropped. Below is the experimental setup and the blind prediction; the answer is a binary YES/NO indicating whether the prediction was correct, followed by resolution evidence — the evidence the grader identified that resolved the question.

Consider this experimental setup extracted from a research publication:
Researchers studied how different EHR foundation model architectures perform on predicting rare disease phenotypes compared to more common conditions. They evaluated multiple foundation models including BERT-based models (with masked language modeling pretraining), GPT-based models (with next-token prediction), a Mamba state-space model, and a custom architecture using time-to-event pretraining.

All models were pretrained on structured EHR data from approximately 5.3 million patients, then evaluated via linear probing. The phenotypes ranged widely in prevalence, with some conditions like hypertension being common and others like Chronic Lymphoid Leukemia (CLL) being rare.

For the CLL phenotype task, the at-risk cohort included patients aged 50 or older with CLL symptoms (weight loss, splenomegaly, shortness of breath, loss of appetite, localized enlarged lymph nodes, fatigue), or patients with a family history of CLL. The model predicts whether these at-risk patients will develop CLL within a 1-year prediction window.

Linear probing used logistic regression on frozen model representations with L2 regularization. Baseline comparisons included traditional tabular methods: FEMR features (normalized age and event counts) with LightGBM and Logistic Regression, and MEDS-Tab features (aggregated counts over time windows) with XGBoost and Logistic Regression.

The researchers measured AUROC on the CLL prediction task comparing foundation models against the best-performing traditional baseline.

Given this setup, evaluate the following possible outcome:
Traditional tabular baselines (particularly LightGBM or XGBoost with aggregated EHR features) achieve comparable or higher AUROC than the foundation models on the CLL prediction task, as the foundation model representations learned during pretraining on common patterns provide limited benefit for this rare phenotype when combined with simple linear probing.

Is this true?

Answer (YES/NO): NO